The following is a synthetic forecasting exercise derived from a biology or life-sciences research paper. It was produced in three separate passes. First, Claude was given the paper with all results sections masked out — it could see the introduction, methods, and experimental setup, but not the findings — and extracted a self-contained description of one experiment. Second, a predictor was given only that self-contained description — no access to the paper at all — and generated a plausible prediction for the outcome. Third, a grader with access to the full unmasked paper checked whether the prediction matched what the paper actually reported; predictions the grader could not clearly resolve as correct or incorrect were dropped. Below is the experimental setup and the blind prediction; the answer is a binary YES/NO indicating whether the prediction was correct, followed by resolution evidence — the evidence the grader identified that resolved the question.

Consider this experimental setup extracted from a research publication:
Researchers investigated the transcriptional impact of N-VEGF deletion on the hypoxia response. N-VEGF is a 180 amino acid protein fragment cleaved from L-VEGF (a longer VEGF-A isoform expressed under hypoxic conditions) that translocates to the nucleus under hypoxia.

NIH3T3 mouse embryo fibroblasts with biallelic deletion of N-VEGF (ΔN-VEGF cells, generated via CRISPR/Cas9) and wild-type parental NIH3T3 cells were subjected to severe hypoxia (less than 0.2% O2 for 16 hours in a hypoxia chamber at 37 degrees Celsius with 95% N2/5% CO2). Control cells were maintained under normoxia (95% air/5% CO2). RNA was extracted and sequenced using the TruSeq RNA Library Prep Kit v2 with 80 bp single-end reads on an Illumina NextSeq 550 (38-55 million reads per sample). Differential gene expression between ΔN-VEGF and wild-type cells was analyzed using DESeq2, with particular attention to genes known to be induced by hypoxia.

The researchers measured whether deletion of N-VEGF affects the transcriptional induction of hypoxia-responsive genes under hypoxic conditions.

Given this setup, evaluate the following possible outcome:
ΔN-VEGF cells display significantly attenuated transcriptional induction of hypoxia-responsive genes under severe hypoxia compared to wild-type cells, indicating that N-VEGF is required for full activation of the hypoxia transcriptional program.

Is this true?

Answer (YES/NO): YES